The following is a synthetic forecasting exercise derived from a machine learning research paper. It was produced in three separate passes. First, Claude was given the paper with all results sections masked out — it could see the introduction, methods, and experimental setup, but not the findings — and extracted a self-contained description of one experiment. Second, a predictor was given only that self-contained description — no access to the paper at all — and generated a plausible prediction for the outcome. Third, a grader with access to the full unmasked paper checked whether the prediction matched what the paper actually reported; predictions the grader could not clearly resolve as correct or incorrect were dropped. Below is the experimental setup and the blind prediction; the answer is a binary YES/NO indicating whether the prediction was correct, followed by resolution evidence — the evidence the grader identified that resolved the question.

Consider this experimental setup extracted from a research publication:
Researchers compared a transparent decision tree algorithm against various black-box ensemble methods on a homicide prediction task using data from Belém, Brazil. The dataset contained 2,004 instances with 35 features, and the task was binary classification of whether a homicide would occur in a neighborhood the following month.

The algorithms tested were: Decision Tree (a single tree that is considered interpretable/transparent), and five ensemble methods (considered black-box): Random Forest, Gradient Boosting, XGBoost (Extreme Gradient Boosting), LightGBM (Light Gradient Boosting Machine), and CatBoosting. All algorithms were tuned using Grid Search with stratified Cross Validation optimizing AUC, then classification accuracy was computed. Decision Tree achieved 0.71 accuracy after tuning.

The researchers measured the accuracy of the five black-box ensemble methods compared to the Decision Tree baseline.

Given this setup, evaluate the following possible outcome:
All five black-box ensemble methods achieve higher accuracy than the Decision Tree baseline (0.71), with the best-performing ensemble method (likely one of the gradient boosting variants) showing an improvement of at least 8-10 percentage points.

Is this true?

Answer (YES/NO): NO